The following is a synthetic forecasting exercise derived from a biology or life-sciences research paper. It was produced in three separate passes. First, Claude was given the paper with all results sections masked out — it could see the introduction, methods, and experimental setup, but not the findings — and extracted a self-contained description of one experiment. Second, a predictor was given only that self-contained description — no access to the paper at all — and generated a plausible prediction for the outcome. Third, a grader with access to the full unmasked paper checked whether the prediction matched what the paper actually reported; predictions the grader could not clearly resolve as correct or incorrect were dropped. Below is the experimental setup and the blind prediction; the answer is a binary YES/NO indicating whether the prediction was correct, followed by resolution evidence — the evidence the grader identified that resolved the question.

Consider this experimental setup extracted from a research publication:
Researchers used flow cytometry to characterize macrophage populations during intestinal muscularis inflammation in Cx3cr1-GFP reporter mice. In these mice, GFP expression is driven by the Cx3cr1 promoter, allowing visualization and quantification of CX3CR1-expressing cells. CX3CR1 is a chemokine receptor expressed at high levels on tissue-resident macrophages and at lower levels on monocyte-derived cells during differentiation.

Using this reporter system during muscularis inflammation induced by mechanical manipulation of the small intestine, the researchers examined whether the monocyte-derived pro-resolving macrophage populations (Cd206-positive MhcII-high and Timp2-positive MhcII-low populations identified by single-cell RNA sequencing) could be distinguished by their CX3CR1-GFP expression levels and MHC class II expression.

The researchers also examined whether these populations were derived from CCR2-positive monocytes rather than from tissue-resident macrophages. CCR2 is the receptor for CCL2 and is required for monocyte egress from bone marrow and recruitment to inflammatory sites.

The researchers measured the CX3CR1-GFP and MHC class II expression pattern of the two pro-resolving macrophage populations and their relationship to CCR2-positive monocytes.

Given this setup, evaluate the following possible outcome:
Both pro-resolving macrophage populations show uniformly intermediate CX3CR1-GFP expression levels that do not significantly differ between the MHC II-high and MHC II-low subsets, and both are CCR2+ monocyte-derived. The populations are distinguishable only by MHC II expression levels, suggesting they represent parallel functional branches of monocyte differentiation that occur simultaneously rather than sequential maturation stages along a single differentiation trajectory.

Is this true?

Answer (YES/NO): NO